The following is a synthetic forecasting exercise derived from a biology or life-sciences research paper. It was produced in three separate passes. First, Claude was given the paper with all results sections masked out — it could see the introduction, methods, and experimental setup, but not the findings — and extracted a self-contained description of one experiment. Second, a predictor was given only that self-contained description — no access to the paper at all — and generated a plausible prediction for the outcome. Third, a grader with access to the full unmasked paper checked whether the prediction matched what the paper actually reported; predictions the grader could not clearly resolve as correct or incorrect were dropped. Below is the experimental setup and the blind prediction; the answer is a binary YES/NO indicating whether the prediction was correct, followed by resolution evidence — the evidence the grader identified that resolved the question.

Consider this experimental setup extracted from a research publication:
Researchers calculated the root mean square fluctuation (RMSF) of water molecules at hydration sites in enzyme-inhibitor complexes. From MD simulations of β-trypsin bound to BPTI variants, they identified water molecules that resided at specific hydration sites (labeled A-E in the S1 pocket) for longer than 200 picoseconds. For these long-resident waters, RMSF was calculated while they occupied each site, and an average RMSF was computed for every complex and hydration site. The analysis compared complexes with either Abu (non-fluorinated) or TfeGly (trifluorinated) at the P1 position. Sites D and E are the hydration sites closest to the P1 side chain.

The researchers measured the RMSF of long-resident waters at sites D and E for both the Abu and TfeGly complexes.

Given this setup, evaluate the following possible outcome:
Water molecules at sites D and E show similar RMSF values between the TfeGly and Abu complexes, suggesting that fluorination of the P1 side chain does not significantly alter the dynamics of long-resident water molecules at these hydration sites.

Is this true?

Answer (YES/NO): YES